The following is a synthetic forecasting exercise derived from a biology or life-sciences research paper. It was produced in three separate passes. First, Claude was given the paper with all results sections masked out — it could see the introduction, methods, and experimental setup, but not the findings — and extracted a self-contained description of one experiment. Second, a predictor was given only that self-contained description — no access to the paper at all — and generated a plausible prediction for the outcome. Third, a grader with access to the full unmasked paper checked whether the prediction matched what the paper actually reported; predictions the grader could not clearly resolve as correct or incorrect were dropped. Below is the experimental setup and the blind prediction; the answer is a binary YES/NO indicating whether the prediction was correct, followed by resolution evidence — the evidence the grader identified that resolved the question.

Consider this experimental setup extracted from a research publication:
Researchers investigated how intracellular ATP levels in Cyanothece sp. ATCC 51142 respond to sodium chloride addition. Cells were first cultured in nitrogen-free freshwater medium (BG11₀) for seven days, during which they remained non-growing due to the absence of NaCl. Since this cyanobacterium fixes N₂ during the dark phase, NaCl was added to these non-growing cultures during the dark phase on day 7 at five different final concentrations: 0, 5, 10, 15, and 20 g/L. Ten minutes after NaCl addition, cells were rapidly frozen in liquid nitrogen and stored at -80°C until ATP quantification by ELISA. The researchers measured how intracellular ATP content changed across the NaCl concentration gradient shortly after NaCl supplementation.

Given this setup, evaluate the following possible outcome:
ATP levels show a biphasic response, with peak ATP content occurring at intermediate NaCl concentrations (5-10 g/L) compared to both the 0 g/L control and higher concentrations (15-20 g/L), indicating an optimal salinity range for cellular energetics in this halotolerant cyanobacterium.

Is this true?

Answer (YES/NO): NO